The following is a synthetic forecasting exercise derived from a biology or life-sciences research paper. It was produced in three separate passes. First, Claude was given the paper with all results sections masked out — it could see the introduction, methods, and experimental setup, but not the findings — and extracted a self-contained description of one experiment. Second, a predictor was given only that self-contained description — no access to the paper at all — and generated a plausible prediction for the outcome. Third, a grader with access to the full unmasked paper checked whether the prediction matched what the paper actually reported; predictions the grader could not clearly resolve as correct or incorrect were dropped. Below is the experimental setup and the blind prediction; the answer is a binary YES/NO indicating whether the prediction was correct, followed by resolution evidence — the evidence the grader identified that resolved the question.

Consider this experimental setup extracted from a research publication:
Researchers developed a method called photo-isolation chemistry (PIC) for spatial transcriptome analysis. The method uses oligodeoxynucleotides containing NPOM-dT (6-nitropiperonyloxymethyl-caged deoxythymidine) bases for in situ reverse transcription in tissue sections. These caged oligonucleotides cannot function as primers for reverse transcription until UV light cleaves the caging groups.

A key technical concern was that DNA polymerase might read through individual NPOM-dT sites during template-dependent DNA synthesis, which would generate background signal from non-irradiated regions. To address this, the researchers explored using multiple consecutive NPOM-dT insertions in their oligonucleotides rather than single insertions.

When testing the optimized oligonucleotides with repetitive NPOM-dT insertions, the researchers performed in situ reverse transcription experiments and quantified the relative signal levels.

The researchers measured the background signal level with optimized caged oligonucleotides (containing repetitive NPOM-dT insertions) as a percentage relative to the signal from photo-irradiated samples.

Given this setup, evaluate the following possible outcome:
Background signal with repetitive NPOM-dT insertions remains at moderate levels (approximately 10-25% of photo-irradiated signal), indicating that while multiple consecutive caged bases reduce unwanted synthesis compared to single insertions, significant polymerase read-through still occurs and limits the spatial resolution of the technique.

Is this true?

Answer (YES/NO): NO